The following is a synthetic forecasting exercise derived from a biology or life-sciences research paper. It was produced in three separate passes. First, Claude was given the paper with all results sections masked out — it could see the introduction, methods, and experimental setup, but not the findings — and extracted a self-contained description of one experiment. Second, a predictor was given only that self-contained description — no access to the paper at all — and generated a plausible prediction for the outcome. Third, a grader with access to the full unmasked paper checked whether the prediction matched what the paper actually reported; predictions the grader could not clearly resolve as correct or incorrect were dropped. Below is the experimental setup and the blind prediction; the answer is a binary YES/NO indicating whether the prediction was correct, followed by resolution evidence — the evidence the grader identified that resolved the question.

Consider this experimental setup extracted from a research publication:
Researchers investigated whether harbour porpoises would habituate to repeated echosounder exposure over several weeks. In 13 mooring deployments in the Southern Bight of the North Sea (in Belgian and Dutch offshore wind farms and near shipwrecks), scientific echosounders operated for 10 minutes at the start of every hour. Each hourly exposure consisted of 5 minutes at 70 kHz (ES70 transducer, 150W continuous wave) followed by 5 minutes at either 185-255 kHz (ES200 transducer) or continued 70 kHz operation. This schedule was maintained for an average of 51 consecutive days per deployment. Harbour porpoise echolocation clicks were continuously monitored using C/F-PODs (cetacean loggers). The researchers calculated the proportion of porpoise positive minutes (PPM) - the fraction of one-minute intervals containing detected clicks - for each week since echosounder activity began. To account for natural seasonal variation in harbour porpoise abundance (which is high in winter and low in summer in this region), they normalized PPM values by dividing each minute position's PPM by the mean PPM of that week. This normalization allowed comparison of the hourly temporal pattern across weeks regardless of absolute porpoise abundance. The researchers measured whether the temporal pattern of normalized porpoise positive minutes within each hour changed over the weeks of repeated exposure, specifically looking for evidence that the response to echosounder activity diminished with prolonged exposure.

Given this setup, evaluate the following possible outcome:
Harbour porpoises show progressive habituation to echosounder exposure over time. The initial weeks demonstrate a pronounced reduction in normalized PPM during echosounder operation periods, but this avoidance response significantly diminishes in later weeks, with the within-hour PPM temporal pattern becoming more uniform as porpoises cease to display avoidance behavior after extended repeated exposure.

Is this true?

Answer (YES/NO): NO